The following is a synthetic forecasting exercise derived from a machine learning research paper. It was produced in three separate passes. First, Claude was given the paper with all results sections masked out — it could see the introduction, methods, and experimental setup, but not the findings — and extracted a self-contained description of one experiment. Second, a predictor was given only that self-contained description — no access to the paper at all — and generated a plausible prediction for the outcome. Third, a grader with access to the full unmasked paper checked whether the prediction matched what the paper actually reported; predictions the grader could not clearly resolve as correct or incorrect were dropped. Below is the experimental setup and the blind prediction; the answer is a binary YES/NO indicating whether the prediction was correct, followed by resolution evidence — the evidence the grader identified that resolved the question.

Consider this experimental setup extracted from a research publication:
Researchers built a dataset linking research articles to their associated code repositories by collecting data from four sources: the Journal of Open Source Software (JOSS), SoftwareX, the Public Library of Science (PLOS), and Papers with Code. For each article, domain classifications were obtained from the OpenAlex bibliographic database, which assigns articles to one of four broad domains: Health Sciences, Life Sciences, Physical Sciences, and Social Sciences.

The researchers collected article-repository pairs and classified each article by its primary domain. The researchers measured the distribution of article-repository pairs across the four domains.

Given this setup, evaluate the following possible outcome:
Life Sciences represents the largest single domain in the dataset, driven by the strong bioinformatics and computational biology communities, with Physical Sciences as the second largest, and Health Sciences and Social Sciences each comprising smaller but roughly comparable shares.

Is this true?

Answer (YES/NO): NO